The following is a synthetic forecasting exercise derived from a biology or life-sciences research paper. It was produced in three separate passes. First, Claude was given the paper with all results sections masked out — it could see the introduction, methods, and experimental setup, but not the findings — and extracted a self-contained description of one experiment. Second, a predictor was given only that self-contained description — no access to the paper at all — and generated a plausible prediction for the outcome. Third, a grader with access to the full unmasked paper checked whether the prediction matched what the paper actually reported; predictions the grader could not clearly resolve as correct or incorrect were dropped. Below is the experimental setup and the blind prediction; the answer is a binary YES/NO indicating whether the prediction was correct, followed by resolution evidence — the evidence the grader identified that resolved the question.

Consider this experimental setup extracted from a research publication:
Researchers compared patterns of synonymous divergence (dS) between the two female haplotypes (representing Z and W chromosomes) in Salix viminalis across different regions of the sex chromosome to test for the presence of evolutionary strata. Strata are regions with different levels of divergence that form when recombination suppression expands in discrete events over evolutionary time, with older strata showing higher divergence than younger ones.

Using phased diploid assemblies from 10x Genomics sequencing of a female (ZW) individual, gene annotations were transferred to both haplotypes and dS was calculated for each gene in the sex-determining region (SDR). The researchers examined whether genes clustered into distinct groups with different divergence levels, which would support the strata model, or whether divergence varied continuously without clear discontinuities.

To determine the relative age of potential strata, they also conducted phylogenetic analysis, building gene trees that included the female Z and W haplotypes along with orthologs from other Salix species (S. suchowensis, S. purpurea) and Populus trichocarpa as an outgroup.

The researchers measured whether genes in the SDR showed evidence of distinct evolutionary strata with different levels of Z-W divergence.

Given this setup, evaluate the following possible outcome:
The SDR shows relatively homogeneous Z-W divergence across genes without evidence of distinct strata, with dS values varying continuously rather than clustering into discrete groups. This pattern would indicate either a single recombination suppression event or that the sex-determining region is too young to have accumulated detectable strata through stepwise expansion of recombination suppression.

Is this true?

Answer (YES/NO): NO